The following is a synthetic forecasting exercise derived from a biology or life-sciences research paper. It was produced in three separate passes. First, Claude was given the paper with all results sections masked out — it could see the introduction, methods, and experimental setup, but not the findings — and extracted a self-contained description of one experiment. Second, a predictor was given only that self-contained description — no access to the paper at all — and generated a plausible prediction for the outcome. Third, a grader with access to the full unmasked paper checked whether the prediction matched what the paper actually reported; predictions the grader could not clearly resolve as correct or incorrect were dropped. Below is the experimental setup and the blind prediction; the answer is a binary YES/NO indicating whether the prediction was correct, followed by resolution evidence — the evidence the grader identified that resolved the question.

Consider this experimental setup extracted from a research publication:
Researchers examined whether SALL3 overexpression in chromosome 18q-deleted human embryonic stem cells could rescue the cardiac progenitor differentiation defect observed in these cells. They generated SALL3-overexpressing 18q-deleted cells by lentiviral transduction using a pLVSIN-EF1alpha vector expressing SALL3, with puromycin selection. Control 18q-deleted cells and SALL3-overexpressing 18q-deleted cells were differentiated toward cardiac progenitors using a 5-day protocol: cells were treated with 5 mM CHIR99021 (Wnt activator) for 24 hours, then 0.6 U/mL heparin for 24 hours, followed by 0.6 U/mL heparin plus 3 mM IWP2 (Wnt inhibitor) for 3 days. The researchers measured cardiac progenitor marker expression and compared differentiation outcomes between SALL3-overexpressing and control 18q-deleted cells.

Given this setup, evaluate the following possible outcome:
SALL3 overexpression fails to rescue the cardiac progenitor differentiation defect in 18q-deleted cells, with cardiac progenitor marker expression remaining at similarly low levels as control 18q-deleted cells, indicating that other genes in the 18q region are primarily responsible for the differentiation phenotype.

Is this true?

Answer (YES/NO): NO